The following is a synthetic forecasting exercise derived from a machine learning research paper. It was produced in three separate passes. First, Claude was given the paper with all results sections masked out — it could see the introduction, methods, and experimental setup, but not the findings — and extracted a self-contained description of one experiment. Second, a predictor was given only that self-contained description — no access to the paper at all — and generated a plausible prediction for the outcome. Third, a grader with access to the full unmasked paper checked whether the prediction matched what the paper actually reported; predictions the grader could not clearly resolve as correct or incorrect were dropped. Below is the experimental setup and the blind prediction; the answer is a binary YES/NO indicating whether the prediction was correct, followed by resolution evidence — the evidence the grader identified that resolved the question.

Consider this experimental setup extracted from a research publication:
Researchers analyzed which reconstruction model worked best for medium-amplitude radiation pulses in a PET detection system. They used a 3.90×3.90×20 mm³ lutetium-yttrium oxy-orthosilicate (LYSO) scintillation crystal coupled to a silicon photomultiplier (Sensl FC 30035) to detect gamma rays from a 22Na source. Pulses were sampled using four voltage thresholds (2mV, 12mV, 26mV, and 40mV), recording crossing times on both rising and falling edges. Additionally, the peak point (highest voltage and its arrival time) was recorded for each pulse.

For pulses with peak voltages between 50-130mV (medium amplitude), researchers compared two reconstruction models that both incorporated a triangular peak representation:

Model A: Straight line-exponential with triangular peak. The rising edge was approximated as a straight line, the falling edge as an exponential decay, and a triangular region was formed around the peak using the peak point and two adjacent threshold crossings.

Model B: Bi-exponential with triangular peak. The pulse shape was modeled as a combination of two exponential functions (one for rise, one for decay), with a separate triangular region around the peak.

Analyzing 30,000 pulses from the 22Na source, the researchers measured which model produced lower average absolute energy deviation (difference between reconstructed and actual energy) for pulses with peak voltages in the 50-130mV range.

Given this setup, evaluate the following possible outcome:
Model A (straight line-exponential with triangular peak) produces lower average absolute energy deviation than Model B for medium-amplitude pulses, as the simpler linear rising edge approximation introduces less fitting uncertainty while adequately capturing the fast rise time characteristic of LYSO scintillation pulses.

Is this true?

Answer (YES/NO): YES